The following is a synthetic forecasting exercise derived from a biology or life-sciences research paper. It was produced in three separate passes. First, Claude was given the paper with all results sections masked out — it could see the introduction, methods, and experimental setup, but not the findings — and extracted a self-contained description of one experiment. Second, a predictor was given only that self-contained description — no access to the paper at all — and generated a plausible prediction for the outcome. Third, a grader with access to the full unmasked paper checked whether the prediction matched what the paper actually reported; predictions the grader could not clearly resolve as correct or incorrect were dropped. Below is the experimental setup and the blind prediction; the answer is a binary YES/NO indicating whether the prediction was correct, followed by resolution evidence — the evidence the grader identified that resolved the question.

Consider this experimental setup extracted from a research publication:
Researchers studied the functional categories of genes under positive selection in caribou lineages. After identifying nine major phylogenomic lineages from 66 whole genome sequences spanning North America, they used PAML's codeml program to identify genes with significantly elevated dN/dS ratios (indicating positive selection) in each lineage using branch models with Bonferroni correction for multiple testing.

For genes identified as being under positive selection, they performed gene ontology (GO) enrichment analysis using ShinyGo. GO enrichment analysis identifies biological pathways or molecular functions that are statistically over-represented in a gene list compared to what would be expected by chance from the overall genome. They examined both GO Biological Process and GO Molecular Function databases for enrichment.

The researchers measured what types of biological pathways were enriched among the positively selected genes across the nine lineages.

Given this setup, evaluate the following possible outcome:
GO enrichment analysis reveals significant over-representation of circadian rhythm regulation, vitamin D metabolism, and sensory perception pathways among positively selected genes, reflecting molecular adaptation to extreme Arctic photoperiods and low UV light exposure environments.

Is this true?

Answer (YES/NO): NO